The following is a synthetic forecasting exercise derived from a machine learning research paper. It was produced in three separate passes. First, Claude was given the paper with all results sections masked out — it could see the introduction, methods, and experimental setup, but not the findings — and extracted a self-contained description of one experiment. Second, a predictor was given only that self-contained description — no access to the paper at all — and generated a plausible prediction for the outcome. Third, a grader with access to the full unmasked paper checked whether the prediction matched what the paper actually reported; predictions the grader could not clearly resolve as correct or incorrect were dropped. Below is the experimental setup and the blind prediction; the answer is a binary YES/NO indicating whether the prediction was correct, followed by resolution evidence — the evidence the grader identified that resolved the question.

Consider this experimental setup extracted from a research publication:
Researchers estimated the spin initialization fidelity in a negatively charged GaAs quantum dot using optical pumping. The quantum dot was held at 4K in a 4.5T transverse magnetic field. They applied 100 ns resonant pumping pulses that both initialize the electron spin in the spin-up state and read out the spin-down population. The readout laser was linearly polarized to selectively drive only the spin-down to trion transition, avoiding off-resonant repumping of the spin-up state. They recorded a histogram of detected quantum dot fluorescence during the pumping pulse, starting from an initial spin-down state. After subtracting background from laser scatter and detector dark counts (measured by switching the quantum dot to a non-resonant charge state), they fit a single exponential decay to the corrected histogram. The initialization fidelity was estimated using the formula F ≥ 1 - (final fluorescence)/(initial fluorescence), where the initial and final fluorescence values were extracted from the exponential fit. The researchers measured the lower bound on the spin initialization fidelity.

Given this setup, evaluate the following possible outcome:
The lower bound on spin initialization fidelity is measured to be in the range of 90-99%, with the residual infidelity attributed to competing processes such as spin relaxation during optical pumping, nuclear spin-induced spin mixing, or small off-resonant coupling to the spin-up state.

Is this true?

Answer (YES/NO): NO